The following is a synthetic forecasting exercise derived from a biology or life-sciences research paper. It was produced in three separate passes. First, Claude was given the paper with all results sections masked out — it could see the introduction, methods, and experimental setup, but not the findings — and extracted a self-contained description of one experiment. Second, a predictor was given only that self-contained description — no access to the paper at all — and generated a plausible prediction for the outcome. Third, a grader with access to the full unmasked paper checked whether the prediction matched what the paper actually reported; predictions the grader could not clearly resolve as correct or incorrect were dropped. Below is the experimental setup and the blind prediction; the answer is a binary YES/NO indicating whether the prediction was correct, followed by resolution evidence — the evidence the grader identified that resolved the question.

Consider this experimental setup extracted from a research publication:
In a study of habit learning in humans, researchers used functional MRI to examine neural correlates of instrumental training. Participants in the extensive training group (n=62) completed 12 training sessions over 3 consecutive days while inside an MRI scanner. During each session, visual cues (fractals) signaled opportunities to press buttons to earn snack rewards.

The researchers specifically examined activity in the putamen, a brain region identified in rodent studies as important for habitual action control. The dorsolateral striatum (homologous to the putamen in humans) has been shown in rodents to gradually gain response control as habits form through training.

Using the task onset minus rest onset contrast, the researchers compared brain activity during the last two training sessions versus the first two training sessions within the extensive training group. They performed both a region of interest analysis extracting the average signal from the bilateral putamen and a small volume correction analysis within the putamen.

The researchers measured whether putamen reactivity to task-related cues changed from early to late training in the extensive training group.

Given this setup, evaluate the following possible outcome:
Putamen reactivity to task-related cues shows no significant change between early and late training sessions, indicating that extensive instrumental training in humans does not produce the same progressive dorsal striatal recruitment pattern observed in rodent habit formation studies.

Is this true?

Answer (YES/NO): NO